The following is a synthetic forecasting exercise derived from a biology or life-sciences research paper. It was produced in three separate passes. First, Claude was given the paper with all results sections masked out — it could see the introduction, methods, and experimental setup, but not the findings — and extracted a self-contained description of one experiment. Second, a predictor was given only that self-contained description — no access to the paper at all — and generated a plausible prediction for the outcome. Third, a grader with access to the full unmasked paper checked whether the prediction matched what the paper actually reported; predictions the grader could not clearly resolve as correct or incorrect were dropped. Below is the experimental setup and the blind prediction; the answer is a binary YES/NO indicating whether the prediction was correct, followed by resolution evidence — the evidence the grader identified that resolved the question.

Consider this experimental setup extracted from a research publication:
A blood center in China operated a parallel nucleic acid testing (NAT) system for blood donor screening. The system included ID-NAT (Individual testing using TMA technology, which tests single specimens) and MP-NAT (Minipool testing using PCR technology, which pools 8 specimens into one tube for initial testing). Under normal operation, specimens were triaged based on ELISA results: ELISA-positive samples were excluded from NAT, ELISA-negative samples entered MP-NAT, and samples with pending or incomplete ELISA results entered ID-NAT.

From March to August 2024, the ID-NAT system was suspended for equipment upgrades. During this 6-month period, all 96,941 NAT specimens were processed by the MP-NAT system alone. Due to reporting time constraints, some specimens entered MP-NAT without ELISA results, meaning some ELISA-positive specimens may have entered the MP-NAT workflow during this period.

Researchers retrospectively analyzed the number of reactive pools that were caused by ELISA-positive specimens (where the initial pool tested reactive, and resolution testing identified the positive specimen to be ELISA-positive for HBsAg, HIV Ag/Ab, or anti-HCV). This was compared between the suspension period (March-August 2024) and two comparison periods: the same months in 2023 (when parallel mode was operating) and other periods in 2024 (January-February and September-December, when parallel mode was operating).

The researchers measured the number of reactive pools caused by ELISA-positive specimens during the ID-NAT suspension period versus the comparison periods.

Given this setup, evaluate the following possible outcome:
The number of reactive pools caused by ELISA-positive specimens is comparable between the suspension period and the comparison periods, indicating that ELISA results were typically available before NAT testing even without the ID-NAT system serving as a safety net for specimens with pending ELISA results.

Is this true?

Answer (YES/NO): NO